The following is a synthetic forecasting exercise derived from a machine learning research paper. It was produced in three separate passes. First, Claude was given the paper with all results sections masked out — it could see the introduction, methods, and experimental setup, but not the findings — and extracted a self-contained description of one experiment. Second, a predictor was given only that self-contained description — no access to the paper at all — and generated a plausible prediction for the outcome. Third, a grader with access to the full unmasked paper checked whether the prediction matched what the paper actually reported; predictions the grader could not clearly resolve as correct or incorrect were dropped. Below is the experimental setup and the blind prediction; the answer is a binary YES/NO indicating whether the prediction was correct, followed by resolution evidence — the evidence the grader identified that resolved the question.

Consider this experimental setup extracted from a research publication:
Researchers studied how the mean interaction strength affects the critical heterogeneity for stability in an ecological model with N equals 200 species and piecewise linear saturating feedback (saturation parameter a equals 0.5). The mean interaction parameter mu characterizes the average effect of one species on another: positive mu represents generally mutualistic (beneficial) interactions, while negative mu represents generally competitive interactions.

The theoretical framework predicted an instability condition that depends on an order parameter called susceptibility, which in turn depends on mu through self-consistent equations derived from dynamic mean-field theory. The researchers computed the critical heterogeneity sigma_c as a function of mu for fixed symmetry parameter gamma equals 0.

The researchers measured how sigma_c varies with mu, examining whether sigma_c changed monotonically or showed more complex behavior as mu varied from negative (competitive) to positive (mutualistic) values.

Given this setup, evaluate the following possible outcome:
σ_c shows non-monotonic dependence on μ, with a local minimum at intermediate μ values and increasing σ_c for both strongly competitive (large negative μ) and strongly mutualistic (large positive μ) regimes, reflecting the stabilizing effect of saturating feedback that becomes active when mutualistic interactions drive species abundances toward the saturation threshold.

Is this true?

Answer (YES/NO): YES